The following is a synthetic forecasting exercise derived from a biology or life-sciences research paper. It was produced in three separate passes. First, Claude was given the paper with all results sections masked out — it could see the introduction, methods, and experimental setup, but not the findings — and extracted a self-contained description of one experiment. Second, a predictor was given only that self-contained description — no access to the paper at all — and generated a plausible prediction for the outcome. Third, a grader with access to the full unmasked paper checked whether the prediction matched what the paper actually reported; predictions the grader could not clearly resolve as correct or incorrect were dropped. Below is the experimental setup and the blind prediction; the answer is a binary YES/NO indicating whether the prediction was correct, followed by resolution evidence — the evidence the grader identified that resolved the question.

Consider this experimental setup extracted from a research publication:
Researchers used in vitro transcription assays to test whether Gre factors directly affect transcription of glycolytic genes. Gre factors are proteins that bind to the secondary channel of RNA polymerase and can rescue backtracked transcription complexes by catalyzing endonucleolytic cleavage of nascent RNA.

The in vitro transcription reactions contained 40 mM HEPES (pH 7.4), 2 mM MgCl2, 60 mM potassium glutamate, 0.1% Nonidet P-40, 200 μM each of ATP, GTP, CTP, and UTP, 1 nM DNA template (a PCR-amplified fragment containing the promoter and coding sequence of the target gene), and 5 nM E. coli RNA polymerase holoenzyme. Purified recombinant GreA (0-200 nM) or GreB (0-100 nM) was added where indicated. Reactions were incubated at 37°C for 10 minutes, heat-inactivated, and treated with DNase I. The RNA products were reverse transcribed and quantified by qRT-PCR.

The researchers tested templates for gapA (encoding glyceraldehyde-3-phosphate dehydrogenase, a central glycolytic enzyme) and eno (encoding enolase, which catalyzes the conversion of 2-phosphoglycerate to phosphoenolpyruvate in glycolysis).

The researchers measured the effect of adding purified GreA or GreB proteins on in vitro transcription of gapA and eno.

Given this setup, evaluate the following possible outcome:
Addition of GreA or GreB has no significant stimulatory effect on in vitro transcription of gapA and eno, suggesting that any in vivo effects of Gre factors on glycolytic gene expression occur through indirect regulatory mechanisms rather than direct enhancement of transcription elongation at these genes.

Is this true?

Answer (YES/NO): NO